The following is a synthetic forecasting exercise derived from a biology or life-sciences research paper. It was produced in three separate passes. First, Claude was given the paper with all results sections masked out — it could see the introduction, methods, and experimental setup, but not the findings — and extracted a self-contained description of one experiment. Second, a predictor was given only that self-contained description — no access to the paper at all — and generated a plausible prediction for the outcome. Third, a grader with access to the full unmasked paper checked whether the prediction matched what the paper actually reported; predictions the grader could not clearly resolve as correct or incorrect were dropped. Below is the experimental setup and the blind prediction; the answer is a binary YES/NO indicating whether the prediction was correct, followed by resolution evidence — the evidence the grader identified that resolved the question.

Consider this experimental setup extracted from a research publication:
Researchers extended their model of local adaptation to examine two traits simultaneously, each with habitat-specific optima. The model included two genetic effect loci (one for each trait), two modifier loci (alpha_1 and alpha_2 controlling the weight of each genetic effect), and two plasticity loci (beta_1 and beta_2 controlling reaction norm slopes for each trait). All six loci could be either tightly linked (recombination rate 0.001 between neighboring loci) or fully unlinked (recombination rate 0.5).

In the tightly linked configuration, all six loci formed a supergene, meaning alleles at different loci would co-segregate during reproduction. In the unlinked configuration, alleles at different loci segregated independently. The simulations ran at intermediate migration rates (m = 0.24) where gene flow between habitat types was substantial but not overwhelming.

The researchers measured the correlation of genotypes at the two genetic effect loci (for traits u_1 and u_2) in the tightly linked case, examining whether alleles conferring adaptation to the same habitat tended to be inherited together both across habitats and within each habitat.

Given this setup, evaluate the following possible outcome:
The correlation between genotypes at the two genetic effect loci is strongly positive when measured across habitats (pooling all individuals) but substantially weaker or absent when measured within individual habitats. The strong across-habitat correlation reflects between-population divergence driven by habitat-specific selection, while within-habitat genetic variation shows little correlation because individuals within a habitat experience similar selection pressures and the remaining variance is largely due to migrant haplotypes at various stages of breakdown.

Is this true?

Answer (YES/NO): NO